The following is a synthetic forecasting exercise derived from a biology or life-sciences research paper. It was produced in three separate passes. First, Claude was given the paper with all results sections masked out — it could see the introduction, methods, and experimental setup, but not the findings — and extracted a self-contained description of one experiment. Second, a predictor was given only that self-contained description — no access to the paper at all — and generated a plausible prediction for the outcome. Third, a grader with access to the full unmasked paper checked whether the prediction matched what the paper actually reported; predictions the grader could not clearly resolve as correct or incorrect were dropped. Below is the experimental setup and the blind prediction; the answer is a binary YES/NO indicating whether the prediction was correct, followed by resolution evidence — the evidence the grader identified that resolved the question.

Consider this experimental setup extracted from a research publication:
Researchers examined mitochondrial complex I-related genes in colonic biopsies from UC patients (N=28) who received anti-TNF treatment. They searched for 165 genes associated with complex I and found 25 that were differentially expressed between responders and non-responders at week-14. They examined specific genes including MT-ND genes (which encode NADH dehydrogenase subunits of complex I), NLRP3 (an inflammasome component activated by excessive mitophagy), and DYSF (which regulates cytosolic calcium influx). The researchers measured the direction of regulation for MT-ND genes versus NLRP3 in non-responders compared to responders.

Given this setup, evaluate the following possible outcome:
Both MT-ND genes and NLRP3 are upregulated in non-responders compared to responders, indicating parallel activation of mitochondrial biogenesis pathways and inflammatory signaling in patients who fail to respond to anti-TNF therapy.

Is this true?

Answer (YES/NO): NO